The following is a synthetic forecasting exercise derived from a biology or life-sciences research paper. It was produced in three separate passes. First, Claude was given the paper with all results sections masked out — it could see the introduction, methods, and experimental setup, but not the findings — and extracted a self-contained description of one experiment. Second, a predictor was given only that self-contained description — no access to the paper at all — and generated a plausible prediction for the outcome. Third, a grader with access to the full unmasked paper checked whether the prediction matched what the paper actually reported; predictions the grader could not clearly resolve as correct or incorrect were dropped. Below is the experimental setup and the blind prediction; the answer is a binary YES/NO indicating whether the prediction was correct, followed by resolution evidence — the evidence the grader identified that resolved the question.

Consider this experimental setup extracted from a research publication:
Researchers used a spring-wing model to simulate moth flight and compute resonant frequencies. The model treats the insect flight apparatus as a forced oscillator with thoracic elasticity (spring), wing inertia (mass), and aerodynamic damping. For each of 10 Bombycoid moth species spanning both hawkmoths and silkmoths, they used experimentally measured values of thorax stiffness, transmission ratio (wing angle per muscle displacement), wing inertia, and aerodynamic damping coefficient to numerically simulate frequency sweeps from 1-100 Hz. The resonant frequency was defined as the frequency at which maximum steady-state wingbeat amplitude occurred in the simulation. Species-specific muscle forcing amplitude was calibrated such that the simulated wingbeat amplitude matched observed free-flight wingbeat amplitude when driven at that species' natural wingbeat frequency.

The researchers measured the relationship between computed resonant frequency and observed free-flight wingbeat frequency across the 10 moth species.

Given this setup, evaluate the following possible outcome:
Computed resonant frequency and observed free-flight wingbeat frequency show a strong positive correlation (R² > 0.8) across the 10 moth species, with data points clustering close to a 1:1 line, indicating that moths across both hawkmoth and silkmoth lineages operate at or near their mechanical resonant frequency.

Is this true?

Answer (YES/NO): YES